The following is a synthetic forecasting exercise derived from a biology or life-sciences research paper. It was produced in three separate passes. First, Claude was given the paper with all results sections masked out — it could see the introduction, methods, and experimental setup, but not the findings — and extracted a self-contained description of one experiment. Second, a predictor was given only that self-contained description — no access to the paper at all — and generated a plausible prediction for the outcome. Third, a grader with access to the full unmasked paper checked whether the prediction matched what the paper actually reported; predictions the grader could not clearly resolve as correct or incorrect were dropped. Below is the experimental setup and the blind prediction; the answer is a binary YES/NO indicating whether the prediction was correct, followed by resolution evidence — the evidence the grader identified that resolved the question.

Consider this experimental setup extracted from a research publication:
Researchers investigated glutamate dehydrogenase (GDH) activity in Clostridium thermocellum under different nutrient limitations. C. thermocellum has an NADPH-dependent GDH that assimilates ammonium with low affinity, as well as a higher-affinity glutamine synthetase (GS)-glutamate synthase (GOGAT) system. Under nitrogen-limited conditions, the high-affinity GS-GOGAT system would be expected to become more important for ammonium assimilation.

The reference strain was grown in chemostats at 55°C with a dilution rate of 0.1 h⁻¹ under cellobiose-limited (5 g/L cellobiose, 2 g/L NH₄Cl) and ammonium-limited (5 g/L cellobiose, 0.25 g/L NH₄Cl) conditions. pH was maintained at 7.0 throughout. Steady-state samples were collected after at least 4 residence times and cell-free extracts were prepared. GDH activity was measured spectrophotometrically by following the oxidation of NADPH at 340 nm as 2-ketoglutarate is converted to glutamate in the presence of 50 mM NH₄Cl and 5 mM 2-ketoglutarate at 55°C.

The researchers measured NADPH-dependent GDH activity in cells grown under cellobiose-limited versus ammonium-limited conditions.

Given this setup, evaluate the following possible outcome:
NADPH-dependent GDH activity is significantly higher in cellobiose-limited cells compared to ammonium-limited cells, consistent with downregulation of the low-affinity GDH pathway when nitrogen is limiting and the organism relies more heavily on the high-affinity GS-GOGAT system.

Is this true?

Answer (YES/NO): YES